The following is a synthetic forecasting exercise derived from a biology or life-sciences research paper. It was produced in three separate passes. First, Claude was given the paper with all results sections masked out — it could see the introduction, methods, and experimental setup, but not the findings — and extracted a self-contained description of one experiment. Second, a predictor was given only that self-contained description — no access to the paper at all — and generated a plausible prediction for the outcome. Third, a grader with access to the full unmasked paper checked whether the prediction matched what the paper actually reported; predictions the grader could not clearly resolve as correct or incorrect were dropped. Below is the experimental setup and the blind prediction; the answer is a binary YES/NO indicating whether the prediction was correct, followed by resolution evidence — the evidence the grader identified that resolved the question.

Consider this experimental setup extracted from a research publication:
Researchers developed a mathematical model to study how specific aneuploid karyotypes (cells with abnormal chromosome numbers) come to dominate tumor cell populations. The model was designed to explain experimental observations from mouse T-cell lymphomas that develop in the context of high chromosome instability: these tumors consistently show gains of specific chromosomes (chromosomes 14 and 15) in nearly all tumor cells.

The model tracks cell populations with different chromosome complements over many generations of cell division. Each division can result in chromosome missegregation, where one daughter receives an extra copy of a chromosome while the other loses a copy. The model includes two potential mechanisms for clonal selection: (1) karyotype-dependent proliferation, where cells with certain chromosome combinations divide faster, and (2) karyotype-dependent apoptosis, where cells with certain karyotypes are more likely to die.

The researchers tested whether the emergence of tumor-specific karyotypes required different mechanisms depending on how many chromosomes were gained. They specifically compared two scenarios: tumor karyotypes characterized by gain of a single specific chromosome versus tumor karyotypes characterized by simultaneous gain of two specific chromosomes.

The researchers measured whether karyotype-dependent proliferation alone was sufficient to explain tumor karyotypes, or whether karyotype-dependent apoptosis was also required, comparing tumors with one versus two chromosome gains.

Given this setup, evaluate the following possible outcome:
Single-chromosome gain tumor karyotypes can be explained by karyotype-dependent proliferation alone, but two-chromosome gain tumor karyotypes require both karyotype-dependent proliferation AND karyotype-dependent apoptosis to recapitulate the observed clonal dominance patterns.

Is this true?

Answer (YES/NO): NO